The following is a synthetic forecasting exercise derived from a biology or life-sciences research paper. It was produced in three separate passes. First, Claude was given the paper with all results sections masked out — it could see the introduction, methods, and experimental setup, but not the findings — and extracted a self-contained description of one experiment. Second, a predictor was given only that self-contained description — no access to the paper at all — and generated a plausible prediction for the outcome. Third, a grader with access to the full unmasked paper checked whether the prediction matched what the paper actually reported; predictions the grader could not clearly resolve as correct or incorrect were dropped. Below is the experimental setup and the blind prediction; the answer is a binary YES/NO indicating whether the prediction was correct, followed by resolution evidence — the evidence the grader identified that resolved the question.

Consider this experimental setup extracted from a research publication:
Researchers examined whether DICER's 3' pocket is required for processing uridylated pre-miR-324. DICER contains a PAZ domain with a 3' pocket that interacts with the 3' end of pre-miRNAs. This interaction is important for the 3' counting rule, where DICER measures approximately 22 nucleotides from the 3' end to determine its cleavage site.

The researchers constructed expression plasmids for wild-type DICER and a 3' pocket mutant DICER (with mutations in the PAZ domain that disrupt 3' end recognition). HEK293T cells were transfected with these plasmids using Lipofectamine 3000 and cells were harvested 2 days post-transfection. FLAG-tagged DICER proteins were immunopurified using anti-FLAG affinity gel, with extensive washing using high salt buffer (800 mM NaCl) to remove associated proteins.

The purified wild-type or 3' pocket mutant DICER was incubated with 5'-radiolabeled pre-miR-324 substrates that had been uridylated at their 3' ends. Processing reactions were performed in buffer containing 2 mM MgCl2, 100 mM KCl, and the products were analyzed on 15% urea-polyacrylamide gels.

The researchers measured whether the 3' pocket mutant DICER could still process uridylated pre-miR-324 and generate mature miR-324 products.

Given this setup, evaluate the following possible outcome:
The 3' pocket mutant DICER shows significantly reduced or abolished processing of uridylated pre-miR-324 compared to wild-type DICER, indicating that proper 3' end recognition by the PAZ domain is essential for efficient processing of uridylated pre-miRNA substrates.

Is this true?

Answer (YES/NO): NO